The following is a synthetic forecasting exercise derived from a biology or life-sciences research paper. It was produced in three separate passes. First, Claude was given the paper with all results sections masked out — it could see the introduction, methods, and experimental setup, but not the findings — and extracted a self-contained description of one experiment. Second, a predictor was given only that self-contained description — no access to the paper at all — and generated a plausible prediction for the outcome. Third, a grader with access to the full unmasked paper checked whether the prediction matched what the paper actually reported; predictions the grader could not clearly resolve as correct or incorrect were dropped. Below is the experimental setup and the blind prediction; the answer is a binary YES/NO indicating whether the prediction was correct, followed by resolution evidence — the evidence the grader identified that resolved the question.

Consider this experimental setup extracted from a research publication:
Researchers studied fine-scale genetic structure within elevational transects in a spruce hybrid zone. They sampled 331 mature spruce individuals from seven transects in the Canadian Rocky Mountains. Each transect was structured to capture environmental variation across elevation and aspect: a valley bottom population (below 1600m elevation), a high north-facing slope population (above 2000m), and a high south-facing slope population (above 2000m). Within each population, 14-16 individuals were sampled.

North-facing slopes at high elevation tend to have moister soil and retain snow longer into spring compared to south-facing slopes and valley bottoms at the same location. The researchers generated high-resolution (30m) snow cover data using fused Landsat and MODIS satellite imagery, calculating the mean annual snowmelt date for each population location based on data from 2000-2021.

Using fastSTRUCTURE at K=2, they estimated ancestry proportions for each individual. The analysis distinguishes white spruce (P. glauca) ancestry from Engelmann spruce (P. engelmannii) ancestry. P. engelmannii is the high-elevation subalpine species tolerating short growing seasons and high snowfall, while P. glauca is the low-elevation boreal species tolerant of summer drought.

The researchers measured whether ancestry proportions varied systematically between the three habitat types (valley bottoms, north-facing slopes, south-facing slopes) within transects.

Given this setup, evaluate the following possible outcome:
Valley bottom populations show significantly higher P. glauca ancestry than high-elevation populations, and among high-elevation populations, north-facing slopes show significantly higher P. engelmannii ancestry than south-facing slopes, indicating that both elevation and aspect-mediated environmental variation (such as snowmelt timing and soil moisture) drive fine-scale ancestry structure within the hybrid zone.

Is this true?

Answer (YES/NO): YES